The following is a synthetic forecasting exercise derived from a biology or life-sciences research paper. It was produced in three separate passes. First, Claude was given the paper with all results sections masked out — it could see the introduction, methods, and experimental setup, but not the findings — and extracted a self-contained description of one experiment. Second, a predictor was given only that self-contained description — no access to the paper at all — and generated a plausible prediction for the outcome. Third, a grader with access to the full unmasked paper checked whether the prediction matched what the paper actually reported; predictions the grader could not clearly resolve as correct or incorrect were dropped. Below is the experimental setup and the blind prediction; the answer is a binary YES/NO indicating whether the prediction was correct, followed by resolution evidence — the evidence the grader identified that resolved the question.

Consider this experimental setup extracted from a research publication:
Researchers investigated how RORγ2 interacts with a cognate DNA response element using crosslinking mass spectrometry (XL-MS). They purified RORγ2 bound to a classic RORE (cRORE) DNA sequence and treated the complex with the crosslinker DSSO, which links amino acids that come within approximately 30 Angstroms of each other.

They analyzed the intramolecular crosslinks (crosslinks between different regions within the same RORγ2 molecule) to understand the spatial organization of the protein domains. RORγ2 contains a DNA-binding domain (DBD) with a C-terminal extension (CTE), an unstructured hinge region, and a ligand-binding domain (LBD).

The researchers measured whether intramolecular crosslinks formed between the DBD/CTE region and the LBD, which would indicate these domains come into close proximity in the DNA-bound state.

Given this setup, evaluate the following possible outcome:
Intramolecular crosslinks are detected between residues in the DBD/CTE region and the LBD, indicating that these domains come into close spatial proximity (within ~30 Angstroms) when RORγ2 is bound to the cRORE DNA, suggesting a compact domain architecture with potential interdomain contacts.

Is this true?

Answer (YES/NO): NO